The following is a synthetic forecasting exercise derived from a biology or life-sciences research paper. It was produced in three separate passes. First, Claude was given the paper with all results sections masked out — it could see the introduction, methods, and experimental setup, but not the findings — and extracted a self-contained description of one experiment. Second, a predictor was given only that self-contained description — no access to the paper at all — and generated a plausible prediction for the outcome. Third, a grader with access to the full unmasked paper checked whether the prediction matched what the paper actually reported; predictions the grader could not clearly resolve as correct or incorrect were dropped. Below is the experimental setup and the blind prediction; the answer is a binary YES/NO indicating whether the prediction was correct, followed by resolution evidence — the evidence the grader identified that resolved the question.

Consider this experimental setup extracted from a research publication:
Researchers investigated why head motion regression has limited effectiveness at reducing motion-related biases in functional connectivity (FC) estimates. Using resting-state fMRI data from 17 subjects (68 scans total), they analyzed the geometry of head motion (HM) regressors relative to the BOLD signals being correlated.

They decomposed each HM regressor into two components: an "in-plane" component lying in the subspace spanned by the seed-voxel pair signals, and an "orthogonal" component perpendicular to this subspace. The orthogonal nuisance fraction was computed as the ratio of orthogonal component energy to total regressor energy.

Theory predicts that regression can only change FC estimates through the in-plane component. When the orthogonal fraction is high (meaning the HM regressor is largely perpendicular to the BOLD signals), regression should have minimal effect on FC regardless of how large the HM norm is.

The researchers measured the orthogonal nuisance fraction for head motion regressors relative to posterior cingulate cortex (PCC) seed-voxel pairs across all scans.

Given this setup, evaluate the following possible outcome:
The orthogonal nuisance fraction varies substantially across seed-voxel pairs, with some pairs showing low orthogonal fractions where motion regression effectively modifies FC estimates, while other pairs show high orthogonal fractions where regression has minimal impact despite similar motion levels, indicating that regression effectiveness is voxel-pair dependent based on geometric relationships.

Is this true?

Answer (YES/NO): NO